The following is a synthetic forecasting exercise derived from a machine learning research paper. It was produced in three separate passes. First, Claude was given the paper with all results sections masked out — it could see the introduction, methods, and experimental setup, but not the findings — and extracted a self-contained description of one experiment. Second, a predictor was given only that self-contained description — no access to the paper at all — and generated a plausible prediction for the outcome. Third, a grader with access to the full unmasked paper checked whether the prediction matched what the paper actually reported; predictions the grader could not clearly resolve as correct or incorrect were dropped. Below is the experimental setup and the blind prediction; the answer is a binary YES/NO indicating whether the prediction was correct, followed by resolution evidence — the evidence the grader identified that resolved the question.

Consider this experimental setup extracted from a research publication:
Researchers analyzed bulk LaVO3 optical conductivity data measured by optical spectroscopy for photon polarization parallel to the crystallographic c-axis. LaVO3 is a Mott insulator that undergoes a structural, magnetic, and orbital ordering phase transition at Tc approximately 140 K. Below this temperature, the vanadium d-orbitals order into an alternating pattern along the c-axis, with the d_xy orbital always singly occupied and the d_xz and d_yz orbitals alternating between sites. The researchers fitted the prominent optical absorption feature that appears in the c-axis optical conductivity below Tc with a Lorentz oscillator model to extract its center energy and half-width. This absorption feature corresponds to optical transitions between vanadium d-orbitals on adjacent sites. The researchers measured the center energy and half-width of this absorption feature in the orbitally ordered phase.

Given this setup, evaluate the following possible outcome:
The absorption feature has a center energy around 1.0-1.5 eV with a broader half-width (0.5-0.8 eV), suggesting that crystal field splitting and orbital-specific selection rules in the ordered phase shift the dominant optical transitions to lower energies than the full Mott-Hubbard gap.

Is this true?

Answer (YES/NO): NO